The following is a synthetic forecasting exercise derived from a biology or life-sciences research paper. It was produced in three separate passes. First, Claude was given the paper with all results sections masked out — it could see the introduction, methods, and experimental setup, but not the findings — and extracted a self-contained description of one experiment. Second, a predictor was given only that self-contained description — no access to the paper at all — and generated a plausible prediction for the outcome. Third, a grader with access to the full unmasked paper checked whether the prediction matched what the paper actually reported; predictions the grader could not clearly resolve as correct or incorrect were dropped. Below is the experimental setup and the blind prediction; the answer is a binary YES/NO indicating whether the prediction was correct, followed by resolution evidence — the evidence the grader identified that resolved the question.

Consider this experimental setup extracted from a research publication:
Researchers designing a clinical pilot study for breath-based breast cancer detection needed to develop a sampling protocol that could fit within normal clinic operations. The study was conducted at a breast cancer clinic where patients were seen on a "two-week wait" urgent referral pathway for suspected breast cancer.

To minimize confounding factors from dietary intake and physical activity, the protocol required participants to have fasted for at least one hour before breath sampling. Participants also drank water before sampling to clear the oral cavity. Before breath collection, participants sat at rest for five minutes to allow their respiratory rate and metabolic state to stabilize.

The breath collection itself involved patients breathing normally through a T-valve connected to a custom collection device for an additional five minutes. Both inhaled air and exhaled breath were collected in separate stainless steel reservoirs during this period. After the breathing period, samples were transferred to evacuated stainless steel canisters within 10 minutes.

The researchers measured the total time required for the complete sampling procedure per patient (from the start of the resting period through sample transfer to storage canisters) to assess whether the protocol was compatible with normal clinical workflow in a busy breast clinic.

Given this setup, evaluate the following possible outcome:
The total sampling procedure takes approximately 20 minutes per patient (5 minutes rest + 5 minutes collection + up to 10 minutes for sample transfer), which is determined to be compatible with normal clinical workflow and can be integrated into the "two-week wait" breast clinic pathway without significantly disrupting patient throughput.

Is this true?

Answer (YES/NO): NO